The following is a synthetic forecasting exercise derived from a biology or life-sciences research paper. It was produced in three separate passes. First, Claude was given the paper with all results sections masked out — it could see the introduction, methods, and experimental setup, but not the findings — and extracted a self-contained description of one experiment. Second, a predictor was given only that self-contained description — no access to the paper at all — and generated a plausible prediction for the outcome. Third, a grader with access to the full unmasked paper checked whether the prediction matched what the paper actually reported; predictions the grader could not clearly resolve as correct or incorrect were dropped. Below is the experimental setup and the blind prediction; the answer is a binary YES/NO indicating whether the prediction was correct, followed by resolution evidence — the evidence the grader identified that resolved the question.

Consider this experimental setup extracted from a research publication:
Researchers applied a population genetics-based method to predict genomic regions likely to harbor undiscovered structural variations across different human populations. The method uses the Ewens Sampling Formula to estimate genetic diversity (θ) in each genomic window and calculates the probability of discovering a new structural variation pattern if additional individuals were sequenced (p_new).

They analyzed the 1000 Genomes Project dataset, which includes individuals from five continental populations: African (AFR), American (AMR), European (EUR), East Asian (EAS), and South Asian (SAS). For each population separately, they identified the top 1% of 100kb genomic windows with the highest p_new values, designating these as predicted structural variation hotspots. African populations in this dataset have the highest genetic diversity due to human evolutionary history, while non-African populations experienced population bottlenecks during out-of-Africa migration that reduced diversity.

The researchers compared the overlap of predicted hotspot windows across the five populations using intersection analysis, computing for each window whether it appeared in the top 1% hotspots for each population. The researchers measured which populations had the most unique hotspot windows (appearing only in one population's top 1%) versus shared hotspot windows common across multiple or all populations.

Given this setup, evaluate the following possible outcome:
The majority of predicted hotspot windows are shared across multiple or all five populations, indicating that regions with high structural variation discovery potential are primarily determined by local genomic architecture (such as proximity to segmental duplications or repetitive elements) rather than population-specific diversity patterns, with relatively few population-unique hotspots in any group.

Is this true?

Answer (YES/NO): NO